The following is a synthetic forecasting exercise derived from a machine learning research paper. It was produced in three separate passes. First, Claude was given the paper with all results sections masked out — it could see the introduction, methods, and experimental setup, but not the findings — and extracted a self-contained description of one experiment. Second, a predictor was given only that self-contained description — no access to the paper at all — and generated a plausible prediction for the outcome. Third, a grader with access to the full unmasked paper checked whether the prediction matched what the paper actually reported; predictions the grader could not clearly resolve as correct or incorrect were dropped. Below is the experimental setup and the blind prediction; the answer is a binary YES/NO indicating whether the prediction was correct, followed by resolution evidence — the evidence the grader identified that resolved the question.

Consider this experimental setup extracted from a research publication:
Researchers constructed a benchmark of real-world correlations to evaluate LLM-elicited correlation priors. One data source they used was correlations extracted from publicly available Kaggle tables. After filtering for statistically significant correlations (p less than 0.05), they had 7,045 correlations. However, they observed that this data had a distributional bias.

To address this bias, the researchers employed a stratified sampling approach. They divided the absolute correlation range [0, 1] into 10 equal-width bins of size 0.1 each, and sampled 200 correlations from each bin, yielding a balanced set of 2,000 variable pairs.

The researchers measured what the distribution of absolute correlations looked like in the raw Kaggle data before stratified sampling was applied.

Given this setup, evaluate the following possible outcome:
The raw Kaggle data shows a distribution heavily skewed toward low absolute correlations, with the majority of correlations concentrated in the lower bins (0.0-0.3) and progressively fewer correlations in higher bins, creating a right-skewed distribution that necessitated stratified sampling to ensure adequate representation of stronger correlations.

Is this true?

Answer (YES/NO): NO